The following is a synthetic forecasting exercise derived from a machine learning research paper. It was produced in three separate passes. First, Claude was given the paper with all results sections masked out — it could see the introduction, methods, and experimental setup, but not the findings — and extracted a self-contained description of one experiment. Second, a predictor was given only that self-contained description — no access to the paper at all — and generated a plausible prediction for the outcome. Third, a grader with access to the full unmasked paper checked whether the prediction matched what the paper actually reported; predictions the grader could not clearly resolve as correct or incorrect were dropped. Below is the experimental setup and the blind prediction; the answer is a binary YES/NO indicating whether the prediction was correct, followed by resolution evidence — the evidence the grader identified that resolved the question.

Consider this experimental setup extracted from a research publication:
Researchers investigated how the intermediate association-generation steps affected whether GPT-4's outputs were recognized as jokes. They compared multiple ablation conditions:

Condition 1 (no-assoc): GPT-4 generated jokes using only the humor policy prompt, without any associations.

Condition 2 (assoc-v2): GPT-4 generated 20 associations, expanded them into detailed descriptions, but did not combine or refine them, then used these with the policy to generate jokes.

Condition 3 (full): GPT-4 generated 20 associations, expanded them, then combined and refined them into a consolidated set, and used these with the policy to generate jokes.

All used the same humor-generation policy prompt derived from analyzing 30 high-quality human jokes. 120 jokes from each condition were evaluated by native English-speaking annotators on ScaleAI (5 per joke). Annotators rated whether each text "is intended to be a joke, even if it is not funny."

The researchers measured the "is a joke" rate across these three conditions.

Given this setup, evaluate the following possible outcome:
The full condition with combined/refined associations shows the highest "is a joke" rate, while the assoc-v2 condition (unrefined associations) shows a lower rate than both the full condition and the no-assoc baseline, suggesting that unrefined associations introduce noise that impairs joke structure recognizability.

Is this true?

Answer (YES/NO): YES